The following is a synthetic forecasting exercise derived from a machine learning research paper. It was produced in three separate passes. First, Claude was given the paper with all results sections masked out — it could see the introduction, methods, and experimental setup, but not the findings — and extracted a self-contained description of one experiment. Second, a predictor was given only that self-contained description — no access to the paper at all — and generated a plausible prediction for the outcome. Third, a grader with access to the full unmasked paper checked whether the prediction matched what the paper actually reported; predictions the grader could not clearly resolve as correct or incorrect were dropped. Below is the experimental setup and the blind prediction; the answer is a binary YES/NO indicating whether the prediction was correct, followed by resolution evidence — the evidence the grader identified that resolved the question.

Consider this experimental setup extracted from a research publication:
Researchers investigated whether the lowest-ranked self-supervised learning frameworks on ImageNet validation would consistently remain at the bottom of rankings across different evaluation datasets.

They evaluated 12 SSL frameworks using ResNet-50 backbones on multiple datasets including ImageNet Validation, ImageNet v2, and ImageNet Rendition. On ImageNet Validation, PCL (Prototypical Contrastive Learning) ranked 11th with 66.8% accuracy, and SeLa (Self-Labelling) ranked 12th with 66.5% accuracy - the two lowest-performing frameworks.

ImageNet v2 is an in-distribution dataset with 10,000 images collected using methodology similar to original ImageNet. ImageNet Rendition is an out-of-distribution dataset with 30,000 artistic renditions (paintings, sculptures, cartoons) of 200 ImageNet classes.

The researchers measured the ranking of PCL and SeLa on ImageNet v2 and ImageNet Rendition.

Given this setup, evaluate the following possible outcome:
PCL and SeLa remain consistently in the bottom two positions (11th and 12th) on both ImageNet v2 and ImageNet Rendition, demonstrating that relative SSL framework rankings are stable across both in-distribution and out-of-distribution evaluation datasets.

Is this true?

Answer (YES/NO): NO